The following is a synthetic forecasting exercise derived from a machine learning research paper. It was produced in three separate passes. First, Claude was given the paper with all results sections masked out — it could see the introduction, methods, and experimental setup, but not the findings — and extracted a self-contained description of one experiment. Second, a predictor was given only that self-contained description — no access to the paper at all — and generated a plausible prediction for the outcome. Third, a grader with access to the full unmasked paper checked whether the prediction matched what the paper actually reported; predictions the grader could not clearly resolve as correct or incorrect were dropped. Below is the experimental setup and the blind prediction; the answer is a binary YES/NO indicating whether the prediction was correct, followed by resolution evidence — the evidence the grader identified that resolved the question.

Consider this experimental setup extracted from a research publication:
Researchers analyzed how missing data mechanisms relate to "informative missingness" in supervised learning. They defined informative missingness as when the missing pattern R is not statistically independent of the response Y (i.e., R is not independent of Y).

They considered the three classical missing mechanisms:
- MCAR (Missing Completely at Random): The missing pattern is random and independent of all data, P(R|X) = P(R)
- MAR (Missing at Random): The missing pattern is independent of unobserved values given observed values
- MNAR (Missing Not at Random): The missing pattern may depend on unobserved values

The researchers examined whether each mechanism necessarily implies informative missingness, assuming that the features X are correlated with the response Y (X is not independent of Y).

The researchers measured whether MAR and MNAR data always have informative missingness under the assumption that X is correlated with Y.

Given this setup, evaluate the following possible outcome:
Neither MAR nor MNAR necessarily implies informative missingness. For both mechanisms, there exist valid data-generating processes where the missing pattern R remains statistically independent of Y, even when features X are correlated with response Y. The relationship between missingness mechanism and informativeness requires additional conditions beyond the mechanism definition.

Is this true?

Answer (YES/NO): NO